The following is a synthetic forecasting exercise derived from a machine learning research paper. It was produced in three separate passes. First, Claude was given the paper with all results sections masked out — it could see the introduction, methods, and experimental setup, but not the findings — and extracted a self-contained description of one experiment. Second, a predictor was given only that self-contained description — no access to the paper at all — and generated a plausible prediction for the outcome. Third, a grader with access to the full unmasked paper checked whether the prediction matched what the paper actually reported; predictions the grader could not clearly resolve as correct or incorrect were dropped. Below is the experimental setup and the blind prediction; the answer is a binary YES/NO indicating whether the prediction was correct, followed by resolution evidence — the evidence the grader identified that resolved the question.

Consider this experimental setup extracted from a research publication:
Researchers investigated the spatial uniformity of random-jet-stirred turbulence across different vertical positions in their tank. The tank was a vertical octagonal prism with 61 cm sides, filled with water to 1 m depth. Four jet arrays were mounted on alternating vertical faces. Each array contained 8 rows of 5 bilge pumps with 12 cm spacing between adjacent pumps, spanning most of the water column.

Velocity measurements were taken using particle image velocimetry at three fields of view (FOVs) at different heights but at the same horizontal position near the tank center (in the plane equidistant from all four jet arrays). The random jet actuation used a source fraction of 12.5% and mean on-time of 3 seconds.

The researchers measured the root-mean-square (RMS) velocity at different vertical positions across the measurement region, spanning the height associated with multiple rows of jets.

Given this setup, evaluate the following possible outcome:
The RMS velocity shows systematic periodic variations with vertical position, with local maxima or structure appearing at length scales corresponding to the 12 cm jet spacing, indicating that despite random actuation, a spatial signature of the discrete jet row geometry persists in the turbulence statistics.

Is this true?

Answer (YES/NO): NO